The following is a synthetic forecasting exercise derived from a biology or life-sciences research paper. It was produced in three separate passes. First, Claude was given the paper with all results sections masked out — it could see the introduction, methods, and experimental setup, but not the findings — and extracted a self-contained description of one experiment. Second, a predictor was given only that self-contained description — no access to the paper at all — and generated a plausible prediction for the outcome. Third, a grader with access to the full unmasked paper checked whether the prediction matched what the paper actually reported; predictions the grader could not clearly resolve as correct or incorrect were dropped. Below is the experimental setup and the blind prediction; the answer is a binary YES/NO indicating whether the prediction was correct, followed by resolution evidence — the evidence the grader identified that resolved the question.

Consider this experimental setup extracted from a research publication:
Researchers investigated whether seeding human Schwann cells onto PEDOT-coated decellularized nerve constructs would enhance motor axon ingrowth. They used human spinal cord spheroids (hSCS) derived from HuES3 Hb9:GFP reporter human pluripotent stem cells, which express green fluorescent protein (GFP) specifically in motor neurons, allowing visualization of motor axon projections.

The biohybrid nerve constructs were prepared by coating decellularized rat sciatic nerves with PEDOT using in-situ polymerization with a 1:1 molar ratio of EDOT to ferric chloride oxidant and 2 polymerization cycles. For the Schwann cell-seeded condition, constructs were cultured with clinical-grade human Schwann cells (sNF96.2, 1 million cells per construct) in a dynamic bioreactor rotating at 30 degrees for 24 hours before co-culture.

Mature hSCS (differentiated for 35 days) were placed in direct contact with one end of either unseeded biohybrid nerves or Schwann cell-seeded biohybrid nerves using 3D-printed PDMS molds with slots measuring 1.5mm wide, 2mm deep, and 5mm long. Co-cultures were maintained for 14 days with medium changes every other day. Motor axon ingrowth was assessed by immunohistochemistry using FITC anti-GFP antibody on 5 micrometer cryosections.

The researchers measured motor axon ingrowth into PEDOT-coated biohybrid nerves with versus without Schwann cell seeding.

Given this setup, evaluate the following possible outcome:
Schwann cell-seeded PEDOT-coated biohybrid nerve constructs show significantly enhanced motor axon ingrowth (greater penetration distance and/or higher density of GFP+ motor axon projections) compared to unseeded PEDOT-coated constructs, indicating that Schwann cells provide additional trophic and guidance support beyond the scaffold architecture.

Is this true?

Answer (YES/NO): YES